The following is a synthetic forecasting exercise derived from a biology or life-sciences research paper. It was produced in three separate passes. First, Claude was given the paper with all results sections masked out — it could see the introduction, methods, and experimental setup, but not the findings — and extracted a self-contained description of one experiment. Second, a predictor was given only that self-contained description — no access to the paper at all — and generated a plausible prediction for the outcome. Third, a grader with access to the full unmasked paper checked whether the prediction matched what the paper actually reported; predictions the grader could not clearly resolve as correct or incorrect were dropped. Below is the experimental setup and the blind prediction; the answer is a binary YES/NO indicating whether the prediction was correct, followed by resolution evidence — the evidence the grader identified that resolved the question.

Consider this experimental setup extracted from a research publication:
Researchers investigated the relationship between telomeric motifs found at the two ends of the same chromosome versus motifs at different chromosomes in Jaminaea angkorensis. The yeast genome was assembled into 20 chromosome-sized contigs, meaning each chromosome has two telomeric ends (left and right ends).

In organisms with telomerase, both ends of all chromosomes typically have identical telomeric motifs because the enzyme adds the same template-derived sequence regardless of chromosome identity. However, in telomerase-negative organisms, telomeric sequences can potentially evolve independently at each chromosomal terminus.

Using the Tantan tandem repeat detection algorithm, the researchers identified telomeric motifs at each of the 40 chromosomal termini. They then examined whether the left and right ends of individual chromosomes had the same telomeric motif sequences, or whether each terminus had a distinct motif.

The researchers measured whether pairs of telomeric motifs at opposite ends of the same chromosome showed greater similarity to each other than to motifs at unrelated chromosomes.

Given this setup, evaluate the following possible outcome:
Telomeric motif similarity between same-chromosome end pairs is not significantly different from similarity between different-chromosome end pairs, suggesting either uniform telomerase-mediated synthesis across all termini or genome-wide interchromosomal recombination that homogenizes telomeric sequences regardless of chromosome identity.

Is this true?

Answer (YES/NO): NO